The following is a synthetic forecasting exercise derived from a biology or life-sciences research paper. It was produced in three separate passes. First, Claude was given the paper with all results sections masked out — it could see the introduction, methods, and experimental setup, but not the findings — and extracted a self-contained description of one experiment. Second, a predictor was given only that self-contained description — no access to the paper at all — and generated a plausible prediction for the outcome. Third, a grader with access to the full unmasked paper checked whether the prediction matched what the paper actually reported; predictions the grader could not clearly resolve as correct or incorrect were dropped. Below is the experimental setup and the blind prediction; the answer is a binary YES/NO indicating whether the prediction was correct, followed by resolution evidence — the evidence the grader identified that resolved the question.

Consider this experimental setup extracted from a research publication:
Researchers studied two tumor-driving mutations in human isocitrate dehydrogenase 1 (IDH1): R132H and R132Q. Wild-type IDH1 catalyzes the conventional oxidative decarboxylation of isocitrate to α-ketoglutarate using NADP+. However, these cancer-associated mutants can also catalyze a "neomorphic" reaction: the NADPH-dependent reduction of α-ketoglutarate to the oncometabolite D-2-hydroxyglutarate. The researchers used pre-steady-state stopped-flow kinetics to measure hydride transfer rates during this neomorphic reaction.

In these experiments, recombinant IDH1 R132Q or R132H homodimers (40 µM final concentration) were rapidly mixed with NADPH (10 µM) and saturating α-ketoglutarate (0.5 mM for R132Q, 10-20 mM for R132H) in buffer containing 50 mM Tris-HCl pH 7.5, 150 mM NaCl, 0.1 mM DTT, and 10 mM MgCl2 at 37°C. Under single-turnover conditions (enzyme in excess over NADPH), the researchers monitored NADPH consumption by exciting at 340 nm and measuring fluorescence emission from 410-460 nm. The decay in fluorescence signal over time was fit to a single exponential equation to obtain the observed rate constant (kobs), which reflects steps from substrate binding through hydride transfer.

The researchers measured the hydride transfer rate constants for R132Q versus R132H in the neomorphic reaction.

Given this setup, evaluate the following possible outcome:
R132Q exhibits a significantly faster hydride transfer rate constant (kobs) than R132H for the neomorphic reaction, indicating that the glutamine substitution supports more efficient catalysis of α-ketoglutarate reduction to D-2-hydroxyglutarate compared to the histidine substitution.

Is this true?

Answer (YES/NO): YES